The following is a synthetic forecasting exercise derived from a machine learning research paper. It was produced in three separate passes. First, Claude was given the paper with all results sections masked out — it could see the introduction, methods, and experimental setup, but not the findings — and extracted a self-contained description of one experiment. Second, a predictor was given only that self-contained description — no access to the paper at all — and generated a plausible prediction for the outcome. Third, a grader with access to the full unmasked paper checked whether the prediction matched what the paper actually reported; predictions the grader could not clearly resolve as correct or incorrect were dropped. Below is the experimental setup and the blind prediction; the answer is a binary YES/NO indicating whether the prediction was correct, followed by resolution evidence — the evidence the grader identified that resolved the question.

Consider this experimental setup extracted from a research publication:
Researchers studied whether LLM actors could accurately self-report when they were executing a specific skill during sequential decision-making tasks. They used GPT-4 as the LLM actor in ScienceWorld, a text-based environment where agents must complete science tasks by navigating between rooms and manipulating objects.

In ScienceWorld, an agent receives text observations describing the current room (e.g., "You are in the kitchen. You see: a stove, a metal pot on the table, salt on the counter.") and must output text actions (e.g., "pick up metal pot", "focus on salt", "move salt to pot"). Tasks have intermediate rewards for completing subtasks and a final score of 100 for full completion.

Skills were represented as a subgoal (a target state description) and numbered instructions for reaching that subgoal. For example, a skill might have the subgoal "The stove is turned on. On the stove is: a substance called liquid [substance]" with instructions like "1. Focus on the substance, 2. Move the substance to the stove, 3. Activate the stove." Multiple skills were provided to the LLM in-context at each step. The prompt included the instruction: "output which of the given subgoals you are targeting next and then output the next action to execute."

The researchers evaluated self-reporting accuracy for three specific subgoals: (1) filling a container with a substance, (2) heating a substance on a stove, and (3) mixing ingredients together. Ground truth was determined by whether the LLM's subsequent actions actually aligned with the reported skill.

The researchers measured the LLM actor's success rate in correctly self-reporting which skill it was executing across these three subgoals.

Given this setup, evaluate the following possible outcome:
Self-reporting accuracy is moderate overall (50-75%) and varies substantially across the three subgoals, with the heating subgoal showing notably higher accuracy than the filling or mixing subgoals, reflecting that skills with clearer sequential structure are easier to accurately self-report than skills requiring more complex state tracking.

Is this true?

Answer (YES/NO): NO